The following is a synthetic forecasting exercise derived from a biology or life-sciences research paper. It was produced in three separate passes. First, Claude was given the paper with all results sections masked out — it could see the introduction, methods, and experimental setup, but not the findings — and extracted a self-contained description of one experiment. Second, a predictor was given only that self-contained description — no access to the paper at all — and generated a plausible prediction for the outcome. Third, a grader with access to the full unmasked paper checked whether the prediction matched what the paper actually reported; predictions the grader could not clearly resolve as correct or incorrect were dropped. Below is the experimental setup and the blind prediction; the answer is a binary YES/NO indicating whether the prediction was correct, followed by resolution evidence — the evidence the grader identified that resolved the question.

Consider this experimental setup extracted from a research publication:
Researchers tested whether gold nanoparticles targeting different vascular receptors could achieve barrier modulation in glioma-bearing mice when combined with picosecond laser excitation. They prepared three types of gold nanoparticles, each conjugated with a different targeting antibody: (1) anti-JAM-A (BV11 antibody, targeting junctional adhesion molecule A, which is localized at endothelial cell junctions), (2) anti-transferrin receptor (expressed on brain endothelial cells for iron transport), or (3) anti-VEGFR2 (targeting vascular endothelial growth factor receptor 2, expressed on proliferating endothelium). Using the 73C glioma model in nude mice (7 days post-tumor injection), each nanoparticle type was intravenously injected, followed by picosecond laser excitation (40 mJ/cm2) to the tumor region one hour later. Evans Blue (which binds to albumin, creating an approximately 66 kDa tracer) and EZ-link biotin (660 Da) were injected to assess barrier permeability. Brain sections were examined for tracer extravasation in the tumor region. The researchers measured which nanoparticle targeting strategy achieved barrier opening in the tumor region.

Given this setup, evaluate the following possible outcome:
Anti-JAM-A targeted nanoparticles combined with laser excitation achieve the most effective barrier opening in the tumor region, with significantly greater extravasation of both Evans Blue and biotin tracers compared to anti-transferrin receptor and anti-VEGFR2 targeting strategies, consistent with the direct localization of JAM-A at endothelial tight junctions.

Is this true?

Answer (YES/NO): YES